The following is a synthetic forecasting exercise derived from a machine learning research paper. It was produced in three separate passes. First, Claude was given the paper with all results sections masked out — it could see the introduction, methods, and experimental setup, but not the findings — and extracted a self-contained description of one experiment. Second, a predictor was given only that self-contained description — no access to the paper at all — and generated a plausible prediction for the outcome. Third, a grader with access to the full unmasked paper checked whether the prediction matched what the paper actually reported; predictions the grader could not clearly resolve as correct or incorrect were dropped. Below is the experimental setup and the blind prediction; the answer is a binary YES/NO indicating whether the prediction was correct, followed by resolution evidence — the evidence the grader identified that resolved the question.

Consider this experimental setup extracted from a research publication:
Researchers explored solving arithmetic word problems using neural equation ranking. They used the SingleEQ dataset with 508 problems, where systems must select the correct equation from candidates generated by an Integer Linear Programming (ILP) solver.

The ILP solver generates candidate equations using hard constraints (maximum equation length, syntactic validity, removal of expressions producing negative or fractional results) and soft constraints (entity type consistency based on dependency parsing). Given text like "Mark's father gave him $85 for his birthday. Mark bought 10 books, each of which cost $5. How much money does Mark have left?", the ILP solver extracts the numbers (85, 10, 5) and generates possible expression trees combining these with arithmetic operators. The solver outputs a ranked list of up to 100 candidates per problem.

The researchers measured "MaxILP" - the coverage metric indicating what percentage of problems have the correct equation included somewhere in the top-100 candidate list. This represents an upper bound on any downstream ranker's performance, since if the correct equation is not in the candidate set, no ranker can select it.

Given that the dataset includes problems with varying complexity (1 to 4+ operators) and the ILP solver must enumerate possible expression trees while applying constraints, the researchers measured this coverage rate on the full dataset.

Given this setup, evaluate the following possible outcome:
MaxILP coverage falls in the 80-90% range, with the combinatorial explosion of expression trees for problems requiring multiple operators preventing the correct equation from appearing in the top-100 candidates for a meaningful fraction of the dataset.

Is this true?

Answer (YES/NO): NO